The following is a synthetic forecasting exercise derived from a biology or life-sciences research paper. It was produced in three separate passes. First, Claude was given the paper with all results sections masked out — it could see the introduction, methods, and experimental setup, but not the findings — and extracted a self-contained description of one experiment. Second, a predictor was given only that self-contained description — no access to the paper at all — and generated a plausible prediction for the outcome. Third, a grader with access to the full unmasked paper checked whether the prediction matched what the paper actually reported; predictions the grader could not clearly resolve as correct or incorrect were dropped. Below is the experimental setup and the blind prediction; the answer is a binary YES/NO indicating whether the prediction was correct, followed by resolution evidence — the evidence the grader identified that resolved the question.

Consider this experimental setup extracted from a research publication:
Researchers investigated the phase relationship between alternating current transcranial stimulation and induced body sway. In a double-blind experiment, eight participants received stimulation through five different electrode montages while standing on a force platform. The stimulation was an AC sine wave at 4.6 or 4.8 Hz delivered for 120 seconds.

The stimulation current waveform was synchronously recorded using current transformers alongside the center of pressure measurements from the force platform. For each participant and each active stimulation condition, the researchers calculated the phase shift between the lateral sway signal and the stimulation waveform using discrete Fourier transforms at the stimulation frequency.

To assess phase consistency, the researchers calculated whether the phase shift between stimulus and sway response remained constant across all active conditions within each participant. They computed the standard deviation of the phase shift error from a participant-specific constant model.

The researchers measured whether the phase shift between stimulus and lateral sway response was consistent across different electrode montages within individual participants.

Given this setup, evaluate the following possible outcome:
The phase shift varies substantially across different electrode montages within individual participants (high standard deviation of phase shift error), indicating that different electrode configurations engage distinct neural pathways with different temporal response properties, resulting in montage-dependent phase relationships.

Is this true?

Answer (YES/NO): NO